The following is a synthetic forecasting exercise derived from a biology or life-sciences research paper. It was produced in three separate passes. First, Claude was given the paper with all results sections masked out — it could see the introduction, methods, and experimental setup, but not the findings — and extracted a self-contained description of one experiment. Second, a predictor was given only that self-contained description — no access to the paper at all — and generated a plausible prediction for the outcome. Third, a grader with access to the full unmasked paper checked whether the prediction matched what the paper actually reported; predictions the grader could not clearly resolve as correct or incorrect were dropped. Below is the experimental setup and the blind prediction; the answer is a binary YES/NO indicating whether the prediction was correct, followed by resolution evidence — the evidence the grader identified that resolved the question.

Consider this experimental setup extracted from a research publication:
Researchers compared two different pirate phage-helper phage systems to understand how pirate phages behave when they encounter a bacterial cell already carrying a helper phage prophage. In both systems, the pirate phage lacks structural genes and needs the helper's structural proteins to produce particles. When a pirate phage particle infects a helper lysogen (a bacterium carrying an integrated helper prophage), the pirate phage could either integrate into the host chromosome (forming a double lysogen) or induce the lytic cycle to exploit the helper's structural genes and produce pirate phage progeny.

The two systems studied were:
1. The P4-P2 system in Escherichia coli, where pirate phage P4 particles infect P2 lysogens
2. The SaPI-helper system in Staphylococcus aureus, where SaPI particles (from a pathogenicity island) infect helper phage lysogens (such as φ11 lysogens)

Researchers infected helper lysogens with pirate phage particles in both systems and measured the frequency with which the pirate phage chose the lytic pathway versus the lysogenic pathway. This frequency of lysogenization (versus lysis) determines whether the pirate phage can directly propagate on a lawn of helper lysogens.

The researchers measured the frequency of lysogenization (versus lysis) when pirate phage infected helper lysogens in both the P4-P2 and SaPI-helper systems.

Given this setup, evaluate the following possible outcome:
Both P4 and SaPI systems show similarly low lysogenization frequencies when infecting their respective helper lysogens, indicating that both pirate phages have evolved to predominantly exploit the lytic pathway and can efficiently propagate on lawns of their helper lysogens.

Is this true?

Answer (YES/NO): NO